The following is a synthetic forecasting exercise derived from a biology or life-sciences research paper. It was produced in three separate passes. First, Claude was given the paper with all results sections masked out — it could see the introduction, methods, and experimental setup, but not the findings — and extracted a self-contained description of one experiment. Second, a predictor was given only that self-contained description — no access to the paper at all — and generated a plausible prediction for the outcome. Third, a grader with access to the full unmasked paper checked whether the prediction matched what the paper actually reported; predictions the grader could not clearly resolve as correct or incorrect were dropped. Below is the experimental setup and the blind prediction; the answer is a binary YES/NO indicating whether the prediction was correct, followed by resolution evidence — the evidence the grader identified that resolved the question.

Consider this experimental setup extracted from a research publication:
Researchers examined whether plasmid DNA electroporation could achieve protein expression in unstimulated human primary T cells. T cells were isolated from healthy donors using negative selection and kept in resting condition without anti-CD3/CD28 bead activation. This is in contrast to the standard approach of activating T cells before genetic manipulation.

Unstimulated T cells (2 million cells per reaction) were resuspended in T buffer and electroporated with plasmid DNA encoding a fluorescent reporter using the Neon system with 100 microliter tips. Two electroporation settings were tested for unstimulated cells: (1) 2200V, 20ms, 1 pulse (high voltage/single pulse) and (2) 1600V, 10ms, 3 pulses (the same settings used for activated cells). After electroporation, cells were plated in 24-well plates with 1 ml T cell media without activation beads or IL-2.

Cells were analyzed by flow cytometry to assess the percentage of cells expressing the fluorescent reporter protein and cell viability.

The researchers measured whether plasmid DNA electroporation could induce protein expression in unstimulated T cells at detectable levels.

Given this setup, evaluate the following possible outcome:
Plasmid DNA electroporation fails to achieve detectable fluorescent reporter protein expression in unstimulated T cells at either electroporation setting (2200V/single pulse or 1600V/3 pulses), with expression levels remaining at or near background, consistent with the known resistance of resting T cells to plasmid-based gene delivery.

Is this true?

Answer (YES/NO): NO